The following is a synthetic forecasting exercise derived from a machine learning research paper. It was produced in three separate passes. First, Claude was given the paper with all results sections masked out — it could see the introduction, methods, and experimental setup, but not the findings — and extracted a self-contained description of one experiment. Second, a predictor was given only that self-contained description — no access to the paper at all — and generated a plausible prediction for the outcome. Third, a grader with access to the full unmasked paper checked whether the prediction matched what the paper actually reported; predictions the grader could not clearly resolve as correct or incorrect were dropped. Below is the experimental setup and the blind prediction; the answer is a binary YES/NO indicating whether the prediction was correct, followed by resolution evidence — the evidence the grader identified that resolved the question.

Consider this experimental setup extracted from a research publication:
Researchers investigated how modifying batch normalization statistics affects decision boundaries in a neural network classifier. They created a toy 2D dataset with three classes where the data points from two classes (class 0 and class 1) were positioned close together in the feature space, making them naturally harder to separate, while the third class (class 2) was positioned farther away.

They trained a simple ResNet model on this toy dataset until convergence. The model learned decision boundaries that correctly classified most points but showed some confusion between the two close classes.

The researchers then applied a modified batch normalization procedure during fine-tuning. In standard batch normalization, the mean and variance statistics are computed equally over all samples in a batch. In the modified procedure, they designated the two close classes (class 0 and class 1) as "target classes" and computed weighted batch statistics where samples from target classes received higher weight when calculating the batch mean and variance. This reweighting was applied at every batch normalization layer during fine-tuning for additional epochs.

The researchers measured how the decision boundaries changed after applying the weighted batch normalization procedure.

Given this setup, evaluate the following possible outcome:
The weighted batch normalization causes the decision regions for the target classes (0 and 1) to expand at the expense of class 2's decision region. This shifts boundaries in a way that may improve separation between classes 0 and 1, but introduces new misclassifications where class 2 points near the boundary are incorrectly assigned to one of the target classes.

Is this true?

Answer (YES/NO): NO